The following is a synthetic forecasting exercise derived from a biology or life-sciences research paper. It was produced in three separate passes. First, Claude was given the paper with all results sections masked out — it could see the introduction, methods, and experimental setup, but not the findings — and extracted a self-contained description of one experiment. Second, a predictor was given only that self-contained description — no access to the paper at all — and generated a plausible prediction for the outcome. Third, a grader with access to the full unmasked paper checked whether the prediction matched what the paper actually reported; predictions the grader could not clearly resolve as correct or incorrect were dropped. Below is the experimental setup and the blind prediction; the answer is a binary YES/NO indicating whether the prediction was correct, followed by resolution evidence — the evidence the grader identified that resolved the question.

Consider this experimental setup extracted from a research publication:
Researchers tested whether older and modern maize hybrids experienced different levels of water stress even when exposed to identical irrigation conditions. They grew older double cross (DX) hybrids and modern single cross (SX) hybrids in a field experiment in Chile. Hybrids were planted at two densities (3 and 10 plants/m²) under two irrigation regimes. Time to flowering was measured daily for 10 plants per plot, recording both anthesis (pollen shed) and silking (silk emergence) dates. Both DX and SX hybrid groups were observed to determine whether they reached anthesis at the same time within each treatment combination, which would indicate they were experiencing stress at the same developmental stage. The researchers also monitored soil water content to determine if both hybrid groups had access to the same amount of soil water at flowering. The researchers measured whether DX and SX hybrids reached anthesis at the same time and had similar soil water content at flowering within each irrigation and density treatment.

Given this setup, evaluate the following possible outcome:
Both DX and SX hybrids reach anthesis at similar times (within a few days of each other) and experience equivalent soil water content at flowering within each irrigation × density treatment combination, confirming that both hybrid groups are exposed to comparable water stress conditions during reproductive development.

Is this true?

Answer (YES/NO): YES